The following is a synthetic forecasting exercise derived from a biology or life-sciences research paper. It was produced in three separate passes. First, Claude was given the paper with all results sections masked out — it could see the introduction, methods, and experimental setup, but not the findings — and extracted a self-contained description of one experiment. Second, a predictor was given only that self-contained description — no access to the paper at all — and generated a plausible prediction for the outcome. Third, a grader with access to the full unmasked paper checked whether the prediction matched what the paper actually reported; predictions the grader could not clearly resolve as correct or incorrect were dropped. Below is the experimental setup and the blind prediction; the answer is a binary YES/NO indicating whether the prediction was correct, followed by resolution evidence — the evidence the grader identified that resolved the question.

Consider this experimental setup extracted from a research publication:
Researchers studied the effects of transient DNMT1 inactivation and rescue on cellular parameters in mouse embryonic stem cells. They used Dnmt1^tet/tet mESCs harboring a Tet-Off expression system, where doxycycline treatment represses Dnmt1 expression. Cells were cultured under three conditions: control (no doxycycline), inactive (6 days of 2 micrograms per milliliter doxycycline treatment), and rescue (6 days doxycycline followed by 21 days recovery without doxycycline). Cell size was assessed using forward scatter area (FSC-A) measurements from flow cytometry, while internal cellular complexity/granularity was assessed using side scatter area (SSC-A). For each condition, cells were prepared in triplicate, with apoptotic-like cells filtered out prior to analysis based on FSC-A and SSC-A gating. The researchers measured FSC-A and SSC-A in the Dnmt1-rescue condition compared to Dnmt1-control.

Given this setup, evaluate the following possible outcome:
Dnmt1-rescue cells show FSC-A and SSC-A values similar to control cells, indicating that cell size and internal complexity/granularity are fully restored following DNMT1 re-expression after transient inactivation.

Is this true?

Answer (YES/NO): NO